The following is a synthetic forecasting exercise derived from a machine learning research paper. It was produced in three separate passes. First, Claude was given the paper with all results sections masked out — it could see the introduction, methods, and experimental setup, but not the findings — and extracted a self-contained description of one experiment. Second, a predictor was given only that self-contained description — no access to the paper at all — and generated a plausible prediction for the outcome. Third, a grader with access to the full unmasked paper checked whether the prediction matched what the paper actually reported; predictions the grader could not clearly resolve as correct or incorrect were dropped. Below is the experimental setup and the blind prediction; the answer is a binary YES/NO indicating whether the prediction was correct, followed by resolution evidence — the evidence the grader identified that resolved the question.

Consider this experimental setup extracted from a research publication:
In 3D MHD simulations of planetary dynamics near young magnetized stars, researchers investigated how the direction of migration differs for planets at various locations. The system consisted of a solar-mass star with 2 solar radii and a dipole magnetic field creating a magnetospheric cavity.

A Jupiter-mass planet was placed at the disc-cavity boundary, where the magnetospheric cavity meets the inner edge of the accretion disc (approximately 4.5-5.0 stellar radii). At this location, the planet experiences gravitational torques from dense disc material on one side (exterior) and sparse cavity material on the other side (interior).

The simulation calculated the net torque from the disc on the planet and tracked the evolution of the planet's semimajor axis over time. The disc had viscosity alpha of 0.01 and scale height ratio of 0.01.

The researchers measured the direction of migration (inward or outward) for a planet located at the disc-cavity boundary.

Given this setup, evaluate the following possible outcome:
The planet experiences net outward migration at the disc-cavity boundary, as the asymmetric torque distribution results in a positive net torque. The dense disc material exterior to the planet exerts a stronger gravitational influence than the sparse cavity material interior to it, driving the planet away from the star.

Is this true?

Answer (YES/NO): NO